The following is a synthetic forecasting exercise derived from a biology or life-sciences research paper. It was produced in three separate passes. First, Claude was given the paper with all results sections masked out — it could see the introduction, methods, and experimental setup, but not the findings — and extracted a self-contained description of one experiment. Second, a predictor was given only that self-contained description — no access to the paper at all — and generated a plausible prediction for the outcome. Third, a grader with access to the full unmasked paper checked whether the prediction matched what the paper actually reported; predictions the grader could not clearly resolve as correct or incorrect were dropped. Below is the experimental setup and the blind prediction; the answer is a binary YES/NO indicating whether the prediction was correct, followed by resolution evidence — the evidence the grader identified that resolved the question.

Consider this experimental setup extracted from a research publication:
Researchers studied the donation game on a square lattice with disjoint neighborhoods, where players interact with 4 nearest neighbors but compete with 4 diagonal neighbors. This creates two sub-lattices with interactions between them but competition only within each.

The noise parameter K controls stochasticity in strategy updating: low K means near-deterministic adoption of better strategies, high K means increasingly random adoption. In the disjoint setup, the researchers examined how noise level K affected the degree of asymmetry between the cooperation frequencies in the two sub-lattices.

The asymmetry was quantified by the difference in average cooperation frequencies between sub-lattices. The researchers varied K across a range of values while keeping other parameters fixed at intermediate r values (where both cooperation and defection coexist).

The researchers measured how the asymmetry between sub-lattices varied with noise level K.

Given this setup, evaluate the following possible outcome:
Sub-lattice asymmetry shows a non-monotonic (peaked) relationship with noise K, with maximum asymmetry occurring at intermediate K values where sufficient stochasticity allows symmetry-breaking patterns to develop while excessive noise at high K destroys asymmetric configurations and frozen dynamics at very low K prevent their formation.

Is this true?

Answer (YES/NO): YES